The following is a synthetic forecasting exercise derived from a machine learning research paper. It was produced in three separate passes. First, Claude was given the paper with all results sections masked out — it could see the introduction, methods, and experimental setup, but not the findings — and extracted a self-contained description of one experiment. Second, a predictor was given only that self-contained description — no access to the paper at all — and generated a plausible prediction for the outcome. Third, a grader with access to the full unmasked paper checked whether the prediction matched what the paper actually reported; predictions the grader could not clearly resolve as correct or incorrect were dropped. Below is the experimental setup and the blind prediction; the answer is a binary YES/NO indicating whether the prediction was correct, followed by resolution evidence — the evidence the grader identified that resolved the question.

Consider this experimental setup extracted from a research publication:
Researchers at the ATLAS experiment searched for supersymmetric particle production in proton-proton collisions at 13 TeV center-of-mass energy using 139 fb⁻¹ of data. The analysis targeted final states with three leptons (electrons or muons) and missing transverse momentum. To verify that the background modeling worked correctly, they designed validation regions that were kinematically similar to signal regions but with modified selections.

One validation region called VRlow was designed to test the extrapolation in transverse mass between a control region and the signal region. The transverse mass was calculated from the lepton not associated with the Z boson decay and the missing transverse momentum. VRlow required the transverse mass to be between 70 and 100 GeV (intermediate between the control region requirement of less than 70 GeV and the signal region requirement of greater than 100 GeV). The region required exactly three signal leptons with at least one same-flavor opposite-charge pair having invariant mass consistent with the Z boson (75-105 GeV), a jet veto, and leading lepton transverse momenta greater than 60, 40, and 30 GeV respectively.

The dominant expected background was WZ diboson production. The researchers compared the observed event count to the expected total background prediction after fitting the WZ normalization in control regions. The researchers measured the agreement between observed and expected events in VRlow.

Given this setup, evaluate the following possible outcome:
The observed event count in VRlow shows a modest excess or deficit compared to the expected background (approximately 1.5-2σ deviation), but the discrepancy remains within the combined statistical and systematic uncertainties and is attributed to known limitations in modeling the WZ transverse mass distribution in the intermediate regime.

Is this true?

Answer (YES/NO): NO